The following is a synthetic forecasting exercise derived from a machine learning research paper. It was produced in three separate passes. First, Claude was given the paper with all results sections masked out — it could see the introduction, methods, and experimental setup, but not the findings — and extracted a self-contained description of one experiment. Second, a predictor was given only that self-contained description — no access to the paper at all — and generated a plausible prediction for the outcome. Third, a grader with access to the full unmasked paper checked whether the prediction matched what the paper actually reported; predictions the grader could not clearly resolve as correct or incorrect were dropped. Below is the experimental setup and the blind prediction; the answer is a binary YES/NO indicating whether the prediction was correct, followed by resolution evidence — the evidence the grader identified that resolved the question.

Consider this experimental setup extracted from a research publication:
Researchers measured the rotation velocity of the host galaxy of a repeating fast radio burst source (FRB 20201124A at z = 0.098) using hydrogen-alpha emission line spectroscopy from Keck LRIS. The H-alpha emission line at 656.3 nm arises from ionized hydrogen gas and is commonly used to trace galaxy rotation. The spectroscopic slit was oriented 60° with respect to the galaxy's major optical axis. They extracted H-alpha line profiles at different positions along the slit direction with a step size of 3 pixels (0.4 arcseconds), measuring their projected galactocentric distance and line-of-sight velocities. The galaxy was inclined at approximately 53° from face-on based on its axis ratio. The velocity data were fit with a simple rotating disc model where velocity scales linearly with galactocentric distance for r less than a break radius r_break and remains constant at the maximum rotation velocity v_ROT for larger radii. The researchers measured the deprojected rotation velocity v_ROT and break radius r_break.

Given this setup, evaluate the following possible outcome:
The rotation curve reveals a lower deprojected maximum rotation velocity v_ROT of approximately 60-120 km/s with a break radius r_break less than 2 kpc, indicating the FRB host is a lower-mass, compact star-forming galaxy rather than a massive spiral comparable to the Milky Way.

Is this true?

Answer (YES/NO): NO